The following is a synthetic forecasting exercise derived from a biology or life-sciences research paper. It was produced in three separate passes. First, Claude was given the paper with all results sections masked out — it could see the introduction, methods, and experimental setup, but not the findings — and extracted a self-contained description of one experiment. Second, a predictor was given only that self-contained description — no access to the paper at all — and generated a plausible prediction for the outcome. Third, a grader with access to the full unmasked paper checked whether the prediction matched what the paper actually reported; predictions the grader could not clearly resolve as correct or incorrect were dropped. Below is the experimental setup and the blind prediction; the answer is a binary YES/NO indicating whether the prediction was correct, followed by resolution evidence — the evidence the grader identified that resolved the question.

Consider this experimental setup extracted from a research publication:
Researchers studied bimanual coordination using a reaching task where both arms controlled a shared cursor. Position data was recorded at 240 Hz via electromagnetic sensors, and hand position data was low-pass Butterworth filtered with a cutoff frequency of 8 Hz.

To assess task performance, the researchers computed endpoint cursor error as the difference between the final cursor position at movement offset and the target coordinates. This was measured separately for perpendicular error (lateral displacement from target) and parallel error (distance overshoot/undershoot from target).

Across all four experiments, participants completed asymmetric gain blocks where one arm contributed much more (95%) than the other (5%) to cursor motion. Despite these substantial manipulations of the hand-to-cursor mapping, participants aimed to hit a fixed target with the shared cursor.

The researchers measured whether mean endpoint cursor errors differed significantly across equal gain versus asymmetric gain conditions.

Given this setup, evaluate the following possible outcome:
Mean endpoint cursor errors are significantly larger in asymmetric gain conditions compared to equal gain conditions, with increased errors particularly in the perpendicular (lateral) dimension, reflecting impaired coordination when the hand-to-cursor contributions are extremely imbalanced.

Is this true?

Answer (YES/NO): NO